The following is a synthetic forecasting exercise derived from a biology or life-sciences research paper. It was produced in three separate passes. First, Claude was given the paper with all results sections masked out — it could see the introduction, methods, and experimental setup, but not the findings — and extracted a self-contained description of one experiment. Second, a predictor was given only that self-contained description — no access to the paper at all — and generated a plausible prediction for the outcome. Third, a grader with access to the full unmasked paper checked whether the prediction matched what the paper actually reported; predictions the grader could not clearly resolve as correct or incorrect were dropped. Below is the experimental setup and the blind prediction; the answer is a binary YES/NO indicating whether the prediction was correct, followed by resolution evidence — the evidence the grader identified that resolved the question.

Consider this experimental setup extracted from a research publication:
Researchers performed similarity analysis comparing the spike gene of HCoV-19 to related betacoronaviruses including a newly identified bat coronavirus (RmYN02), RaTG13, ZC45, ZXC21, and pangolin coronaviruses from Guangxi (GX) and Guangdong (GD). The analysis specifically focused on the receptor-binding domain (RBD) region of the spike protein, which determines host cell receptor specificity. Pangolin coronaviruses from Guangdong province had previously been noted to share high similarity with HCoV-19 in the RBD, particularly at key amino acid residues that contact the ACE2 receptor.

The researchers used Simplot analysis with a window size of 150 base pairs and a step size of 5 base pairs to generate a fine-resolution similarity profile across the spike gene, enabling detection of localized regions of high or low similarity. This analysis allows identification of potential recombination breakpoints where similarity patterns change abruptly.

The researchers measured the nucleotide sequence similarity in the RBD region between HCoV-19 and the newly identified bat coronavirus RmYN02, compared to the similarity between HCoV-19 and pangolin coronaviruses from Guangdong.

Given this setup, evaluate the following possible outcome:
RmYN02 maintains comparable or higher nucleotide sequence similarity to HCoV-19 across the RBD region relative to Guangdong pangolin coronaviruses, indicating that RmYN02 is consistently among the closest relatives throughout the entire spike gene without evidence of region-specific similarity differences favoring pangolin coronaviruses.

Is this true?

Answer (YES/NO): NO